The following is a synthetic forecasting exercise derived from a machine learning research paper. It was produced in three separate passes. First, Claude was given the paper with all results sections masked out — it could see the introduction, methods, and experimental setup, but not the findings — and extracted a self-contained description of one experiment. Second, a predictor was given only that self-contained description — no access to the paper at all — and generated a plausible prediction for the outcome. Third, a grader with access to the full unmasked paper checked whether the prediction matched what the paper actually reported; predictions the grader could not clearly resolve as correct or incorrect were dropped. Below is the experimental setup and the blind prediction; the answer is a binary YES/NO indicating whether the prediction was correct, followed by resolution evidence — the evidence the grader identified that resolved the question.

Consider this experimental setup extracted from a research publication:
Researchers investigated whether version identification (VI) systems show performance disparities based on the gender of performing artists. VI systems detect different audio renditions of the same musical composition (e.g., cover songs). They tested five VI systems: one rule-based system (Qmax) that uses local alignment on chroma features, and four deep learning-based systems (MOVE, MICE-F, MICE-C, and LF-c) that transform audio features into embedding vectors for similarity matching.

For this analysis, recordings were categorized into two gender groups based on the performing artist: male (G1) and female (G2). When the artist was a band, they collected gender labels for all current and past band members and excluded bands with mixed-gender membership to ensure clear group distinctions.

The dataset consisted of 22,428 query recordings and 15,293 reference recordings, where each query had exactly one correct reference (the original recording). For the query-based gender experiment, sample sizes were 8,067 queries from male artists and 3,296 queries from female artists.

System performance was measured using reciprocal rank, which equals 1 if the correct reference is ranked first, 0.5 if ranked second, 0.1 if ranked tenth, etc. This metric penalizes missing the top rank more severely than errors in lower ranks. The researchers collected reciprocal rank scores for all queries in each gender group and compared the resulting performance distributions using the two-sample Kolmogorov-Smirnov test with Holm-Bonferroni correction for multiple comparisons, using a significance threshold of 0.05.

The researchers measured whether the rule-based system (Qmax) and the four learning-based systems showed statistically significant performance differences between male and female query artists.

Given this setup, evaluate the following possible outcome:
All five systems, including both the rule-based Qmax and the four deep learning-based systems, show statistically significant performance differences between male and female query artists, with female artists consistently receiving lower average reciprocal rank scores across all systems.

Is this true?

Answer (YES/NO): NO